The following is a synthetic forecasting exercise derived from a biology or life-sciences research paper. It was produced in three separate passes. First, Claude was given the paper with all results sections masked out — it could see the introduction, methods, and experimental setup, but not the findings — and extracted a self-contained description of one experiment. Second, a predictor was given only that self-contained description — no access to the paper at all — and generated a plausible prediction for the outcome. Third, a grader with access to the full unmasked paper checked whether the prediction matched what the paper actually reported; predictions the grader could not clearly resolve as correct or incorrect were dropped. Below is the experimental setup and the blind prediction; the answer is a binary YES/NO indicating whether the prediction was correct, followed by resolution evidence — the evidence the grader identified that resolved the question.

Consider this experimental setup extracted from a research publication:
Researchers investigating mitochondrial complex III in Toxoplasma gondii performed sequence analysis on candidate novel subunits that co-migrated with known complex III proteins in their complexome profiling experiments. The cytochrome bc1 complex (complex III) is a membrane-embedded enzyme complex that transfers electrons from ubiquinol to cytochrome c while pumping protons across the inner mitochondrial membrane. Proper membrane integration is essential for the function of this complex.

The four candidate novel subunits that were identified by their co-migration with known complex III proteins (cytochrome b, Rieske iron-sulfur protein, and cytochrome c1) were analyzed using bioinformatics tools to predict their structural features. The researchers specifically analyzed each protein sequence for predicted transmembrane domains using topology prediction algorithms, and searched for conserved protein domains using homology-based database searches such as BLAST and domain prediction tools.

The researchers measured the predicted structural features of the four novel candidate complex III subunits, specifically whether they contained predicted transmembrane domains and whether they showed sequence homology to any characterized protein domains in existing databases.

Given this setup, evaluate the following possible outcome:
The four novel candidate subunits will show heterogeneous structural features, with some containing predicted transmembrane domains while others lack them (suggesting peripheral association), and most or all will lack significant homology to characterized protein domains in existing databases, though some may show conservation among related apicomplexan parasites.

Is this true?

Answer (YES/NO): NO